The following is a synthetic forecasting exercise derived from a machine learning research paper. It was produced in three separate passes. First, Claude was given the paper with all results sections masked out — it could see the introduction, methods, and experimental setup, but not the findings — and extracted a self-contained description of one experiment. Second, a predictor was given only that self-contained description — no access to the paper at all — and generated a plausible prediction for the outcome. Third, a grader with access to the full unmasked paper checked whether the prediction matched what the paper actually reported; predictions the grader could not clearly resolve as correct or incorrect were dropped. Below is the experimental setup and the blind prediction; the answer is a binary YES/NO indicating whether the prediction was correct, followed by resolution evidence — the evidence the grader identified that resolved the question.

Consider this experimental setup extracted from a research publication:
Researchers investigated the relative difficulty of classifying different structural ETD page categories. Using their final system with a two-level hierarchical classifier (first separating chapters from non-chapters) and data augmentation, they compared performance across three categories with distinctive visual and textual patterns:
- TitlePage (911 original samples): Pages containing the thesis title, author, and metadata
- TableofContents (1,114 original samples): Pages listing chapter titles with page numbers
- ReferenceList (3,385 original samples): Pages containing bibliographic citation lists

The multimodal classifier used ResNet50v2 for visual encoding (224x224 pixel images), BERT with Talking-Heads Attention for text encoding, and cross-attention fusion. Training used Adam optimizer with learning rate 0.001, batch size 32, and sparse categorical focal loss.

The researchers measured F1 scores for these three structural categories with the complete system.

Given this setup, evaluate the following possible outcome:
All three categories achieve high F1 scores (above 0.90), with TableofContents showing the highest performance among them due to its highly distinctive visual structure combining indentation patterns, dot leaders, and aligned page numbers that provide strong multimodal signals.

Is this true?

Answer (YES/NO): NO